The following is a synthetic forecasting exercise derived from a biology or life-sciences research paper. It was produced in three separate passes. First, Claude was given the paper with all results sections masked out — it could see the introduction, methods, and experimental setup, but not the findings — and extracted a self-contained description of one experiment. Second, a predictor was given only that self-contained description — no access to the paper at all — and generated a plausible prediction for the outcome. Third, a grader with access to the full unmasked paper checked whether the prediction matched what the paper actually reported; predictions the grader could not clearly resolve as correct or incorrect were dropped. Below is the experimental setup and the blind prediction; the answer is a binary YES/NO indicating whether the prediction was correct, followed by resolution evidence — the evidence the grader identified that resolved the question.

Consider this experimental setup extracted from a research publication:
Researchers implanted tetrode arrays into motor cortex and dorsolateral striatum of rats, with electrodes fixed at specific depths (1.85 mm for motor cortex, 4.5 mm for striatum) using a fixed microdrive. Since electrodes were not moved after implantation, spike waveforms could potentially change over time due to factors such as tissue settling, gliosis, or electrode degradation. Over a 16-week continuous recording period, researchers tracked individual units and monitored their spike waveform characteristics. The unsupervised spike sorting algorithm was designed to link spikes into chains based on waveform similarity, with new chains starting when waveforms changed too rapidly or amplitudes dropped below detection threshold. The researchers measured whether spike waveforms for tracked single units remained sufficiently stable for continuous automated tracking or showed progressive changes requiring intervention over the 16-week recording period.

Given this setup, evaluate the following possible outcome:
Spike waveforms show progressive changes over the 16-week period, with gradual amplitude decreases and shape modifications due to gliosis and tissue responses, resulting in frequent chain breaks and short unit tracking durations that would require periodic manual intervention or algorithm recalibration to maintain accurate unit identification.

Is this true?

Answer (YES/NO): NO